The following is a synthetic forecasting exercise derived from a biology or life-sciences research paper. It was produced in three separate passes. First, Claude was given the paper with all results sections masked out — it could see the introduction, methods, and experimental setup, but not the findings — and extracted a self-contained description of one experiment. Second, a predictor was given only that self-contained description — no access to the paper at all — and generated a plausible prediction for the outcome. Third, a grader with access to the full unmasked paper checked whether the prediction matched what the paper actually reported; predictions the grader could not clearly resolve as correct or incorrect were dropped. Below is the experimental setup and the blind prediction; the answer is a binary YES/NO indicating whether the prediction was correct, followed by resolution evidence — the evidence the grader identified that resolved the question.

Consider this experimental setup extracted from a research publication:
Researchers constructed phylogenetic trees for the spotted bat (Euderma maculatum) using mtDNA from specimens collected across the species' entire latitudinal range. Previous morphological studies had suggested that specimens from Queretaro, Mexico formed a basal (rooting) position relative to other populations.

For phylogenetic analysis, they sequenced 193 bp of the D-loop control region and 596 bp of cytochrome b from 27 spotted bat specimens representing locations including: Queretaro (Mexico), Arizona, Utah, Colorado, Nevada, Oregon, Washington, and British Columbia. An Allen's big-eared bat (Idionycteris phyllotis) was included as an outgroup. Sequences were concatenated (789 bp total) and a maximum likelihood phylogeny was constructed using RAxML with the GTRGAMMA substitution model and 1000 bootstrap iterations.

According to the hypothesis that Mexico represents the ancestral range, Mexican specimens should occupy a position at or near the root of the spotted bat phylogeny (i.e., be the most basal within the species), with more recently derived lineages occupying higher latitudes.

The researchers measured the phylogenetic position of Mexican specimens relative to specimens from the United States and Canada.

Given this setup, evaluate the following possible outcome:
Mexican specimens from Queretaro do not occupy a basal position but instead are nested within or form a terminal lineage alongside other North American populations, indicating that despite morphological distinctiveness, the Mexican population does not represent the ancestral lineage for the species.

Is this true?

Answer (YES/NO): NO